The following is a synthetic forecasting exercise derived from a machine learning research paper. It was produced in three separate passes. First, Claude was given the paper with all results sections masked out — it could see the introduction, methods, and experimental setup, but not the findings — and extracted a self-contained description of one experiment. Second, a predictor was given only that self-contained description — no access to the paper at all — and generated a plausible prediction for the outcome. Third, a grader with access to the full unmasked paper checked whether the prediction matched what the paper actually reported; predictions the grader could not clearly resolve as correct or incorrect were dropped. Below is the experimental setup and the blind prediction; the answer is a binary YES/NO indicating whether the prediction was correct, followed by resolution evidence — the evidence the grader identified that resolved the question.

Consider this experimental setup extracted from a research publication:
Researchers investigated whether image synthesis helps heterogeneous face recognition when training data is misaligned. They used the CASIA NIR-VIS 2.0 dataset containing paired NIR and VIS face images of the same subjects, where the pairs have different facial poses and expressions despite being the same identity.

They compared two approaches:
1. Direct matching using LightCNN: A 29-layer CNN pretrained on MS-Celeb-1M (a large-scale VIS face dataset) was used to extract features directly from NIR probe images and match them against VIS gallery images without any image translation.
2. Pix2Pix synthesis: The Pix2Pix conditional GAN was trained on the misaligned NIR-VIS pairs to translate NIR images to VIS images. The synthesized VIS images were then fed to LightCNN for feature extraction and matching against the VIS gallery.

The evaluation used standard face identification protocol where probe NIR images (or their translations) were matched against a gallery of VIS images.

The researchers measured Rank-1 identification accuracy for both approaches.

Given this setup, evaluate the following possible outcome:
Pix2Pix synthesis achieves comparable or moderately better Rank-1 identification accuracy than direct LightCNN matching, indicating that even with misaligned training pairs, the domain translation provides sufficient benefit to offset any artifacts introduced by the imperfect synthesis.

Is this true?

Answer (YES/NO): NO